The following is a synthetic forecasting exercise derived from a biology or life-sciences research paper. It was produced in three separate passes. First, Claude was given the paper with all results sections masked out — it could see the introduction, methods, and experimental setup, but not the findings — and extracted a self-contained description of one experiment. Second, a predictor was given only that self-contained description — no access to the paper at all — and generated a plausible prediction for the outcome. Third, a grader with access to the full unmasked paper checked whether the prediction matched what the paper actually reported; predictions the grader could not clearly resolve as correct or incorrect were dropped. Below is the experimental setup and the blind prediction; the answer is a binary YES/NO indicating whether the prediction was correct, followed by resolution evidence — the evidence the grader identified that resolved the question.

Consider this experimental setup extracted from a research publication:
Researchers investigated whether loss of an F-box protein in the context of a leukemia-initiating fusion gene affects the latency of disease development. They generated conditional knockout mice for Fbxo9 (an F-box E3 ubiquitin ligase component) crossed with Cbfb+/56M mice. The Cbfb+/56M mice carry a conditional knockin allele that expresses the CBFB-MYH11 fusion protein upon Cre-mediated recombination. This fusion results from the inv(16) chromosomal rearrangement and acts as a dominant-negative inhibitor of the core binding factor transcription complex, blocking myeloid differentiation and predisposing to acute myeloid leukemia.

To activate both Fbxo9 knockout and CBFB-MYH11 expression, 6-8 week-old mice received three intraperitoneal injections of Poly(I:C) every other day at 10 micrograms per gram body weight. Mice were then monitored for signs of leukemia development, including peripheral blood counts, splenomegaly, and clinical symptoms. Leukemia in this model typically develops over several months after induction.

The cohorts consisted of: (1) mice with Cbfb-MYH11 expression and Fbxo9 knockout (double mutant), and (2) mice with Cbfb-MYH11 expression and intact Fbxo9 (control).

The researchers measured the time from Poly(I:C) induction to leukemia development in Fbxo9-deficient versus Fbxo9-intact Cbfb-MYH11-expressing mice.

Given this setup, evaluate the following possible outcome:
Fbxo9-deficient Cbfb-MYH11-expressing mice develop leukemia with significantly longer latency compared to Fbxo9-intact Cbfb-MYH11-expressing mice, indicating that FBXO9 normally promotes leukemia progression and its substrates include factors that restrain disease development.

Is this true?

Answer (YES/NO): NO